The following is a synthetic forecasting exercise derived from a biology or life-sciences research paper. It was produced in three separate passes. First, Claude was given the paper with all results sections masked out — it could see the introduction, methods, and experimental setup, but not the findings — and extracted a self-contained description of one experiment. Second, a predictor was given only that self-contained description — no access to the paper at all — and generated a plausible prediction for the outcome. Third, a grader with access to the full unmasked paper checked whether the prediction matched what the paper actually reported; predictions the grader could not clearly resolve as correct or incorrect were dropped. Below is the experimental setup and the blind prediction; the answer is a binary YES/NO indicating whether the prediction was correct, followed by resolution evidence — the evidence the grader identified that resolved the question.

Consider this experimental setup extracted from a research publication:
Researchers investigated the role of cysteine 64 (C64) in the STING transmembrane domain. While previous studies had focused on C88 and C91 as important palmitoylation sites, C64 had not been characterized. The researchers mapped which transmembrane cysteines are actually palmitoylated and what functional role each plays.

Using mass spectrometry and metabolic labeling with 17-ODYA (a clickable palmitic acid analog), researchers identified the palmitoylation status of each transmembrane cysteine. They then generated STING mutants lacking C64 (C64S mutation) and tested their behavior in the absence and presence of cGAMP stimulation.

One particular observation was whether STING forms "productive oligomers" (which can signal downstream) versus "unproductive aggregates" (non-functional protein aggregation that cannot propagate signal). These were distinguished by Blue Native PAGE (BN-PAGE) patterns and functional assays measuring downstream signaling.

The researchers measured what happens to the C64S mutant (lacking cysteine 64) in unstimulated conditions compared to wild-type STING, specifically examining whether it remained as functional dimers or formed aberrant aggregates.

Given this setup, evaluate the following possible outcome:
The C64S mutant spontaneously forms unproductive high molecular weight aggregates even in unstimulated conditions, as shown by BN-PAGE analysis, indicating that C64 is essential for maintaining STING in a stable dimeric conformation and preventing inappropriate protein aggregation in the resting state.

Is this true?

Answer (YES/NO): YES